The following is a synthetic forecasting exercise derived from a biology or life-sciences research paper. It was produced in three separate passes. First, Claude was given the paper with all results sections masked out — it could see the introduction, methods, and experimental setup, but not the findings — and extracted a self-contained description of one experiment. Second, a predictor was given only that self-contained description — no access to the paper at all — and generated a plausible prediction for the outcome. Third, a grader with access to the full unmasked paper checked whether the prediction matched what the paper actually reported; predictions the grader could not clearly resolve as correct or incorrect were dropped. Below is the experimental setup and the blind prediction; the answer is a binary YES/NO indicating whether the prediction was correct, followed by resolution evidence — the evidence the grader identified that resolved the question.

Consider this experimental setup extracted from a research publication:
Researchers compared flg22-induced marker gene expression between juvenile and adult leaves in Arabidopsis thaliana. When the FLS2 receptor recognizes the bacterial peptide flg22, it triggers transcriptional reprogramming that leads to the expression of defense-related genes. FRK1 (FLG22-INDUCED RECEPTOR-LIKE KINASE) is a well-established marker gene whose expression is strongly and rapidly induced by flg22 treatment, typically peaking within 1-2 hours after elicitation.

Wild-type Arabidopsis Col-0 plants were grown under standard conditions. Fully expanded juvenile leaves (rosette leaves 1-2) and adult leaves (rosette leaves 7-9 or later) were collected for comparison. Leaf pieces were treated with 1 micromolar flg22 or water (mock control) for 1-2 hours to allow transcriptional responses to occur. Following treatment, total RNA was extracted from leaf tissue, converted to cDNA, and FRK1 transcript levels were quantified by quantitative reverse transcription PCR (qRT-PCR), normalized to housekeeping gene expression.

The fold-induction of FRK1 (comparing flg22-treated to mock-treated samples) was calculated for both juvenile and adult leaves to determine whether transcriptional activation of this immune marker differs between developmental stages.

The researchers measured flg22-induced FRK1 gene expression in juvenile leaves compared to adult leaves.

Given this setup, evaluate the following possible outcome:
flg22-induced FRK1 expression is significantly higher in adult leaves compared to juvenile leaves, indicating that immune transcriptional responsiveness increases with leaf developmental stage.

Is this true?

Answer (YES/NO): NO